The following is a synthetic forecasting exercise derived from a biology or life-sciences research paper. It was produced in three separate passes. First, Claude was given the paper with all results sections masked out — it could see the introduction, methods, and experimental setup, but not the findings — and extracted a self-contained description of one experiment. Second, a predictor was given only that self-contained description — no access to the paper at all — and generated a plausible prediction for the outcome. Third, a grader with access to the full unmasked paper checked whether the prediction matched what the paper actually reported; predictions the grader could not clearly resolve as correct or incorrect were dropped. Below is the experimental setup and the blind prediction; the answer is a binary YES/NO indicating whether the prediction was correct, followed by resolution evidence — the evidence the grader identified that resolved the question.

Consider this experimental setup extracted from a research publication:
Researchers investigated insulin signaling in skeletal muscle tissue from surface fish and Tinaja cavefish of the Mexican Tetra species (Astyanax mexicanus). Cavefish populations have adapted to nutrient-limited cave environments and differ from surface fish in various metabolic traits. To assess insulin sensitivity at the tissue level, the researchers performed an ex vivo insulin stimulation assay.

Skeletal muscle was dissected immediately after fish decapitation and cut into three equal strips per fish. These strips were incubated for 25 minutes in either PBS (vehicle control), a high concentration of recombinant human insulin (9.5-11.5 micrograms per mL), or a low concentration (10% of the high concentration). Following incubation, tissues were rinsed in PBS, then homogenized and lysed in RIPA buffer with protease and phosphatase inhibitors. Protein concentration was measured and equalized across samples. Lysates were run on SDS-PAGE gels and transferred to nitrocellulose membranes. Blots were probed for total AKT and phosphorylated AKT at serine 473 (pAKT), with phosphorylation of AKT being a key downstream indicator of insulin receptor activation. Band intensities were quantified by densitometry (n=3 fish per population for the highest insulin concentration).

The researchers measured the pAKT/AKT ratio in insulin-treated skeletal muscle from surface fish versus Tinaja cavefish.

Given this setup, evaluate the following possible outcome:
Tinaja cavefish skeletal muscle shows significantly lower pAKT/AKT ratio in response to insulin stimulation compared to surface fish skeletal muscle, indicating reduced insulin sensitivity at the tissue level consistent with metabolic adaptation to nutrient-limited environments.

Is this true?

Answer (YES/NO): YES